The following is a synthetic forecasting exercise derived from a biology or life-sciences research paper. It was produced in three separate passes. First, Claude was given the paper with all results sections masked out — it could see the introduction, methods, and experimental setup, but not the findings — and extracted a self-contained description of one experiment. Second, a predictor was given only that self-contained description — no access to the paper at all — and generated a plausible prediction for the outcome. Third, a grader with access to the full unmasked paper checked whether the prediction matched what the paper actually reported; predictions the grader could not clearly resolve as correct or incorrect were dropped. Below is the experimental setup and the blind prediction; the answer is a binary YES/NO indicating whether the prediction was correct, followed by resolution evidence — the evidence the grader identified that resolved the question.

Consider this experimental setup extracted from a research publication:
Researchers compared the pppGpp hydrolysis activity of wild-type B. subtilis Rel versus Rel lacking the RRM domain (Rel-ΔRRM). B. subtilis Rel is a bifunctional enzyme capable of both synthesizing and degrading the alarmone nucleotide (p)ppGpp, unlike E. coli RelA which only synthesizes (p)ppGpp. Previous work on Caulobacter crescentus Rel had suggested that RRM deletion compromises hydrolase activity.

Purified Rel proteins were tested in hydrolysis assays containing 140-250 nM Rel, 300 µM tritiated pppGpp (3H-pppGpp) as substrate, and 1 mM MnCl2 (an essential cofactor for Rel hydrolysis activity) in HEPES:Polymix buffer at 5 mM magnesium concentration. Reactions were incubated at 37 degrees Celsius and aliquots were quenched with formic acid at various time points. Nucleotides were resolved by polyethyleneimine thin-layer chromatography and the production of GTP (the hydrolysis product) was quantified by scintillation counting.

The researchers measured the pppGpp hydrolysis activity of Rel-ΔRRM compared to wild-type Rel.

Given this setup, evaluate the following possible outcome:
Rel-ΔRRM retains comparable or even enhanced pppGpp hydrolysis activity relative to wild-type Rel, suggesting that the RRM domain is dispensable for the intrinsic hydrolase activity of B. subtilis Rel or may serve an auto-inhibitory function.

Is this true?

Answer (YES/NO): NO